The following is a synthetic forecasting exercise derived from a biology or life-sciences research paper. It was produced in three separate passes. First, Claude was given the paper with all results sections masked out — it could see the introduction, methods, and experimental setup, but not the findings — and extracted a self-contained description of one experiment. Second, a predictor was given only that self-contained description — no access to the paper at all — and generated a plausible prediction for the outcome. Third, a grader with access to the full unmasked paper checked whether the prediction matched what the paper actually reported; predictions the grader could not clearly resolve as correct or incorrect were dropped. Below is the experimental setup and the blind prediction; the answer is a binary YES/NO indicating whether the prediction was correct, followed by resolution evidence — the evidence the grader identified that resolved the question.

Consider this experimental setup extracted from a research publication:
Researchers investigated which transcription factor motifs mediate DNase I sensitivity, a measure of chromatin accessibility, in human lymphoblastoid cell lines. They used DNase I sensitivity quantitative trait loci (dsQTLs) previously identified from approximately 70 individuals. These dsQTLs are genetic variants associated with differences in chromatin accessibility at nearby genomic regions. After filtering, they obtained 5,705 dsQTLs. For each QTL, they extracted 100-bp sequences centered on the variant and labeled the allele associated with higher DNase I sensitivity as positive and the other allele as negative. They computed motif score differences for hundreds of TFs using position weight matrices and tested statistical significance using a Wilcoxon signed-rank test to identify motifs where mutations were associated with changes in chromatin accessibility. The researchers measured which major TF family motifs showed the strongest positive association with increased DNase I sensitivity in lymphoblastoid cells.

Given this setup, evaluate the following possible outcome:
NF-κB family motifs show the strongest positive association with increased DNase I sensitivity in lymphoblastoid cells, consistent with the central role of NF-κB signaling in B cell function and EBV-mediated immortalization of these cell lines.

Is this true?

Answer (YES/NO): NO